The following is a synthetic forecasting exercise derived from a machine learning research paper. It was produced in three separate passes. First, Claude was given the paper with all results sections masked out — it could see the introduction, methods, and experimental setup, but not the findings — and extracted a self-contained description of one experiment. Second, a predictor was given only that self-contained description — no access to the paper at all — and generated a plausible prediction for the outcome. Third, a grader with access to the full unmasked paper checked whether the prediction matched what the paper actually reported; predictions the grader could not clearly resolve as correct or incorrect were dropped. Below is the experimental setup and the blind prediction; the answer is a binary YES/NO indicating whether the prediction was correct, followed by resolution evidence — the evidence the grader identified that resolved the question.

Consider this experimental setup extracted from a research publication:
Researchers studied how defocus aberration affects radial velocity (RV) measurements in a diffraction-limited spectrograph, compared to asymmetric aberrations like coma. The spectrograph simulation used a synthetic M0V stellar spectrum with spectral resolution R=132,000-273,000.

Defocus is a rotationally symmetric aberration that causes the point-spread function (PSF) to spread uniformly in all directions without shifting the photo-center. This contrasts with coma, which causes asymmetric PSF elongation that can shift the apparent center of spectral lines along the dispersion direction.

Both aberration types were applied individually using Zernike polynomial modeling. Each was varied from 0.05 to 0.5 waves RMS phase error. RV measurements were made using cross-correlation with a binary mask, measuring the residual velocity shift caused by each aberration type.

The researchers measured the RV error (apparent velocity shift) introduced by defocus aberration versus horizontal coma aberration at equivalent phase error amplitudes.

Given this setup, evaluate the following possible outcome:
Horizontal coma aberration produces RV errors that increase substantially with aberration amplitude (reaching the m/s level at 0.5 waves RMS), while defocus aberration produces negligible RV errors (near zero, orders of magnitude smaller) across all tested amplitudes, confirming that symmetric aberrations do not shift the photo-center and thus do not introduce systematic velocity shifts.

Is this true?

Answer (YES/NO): YES